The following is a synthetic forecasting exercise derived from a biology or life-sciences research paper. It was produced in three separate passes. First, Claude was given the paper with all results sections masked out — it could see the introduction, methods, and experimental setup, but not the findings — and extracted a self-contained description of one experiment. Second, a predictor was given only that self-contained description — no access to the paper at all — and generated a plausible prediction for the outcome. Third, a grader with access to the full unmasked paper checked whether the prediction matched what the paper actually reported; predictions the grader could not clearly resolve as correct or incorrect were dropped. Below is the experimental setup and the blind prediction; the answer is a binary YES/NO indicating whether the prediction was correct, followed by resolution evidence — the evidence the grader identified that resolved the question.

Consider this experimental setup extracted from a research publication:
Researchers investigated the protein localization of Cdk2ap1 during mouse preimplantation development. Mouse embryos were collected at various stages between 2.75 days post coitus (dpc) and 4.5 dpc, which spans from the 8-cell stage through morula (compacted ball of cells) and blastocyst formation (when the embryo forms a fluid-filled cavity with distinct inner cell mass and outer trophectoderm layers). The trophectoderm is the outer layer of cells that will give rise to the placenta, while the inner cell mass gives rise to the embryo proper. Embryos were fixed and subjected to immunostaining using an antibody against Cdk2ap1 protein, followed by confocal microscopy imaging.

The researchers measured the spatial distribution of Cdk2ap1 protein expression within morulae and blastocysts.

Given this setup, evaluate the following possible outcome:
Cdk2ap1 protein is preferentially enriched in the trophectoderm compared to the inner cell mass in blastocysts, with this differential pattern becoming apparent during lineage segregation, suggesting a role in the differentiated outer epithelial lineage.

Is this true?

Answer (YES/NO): YES